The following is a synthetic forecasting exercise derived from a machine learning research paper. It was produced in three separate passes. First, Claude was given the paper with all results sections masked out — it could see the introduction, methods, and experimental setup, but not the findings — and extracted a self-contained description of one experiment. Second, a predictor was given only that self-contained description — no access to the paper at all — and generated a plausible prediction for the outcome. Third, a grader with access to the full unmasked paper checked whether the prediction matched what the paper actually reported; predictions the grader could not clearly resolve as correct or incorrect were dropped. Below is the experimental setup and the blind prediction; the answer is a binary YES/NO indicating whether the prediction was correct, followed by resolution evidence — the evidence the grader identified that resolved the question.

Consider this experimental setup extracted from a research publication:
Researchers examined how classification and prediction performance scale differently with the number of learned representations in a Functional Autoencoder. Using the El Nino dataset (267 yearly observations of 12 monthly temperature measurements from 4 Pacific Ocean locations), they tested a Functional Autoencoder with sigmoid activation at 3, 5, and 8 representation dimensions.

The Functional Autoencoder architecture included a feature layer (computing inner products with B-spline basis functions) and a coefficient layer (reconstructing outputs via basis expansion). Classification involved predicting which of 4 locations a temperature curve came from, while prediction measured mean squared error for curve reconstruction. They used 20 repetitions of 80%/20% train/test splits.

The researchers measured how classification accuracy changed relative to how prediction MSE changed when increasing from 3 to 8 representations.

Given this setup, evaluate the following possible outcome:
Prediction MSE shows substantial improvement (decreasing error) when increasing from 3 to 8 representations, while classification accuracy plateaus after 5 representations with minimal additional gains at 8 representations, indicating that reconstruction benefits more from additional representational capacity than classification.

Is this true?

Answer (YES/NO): YES